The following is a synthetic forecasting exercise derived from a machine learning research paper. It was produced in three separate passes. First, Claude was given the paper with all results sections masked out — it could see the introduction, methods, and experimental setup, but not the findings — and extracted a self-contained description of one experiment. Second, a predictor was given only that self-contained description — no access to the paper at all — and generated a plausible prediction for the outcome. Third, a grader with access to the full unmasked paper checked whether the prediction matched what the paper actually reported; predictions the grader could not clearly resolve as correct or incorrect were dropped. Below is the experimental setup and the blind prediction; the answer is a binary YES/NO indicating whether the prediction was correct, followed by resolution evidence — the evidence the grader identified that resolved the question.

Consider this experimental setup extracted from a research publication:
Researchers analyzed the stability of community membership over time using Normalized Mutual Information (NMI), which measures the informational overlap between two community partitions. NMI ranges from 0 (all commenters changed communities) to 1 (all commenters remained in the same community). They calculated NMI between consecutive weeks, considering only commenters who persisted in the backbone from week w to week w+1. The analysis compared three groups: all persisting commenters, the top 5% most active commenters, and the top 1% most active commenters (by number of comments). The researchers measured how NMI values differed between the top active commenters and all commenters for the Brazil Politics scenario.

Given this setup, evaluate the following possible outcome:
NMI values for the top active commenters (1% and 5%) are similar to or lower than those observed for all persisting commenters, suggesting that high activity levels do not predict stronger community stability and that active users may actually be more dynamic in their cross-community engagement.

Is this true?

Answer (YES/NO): NO